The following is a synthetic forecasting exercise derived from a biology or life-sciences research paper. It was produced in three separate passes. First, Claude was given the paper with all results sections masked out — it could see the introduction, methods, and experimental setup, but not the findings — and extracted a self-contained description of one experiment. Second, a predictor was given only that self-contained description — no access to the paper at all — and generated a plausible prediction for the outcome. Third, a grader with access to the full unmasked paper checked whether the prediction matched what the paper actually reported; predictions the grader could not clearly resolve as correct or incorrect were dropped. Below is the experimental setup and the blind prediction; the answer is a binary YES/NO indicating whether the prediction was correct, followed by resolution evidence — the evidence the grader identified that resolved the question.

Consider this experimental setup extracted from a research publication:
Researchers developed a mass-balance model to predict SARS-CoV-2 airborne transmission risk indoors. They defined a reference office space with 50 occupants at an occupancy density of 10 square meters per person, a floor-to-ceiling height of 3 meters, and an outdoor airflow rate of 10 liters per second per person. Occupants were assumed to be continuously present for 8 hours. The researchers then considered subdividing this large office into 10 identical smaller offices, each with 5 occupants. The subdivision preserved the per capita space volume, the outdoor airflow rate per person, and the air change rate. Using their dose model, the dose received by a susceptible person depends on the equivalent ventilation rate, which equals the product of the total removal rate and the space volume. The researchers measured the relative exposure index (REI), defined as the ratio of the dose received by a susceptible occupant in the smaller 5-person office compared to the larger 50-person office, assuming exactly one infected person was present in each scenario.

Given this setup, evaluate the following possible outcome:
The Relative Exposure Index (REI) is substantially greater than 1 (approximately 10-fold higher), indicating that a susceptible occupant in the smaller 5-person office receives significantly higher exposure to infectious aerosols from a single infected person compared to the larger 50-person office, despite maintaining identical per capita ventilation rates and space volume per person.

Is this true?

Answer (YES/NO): YES